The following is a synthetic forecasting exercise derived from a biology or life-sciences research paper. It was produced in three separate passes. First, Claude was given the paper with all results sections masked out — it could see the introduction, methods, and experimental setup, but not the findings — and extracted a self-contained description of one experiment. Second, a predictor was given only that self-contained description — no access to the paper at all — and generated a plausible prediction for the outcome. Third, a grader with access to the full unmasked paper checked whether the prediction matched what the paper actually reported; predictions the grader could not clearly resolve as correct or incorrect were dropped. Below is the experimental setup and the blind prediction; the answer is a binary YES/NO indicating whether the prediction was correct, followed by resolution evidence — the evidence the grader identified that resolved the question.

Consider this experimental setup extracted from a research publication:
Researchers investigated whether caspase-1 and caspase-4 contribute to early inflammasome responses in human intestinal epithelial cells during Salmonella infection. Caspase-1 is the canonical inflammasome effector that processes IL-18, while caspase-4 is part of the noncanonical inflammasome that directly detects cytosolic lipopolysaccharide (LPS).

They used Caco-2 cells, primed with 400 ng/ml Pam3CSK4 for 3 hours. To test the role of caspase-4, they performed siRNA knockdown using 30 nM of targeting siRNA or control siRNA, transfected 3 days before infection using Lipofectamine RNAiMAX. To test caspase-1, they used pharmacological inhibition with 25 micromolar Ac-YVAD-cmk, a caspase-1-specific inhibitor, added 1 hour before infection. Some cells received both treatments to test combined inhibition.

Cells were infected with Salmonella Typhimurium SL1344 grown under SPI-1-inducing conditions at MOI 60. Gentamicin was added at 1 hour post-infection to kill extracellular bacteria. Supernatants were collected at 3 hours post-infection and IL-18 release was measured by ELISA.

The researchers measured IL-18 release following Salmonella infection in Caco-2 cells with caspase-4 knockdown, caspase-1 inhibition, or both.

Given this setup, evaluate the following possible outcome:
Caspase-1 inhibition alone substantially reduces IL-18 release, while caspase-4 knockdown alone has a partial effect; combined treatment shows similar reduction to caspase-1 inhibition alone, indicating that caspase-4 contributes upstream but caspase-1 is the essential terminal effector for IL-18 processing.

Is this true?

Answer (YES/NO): NO